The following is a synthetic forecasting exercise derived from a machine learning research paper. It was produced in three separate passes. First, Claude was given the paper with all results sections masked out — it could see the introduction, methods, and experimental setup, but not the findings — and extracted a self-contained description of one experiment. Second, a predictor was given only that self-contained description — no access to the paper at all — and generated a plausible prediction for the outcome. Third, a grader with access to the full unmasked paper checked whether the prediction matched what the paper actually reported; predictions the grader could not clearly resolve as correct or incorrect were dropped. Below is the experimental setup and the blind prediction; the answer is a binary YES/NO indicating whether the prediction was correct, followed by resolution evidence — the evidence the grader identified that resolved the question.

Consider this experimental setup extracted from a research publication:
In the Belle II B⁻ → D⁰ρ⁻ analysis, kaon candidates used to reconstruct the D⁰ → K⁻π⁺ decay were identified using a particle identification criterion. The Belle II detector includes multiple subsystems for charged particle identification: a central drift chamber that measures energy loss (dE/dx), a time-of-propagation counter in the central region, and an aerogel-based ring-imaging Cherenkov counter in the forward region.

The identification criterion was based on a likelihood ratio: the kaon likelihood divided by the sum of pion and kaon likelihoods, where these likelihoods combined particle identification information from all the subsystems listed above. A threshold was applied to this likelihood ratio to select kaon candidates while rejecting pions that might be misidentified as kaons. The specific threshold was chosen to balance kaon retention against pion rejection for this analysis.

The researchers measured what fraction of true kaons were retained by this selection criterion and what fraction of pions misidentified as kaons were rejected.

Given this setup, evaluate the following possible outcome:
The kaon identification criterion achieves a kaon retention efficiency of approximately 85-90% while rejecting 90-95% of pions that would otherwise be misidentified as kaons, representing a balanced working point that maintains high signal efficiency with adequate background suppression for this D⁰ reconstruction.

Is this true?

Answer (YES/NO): NO